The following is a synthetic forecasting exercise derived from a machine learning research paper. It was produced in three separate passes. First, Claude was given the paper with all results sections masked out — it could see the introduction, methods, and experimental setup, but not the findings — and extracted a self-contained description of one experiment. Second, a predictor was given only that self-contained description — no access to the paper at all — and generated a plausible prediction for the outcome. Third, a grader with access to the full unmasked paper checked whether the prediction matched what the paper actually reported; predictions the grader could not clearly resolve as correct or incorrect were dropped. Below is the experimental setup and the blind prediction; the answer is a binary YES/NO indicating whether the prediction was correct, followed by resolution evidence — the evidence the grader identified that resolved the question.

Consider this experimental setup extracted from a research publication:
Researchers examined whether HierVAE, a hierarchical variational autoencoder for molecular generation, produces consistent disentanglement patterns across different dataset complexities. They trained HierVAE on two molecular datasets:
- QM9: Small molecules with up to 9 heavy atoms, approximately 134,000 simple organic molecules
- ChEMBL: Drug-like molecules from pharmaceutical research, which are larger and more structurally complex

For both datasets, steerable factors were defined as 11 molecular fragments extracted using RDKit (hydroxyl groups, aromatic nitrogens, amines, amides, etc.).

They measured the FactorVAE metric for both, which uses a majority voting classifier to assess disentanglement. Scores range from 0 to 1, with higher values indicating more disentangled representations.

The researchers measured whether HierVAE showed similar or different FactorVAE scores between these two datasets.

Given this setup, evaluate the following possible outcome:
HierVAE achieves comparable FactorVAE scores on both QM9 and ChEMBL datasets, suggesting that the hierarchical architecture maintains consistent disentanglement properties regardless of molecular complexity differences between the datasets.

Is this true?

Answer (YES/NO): YES